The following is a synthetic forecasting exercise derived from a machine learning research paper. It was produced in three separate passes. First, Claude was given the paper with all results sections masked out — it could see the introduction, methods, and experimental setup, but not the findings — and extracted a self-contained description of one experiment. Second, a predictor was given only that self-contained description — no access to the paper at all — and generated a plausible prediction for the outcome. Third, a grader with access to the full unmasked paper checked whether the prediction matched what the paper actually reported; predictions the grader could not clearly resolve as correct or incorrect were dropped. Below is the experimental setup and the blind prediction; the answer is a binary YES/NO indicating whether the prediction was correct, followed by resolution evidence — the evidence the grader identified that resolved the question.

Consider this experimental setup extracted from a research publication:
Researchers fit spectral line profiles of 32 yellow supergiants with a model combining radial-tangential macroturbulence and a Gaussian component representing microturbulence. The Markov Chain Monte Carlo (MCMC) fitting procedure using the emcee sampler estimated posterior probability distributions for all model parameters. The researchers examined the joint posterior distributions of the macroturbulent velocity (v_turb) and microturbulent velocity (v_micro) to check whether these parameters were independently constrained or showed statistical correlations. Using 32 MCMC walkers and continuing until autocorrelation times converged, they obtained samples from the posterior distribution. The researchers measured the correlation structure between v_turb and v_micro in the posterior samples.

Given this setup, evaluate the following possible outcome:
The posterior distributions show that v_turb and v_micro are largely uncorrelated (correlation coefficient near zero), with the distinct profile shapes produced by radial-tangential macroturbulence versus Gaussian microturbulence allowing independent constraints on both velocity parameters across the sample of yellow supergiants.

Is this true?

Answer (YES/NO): NO